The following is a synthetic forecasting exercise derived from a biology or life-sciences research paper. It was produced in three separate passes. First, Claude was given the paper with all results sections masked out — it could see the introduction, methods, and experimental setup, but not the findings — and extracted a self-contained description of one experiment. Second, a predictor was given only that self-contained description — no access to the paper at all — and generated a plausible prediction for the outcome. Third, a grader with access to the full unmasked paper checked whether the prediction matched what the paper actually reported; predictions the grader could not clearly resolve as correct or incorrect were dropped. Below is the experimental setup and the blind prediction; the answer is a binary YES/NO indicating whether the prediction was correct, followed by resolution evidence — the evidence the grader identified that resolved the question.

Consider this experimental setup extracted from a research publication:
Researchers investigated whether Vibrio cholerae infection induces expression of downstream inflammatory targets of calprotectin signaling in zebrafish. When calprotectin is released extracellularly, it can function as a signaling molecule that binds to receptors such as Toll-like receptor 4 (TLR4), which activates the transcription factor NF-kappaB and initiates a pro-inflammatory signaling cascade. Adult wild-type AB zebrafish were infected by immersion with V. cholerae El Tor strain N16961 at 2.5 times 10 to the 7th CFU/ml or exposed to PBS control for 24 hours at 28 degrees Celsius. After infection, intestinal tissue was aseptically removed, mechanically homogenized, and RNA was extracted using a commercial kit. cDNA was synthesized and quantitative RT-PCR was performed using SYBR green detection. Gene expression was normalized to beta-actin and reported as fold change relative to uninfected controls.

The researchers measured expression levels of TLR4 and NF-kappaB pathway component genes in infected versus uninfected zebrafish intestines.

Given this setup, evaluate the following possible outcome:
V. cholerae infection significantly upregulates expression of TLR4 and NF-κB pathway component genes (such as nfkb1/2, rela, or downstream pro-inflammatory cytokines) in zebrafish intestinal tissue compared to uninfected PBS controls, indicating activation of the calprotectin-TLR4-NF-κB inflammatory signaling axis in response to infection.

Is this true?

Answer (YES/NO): YES